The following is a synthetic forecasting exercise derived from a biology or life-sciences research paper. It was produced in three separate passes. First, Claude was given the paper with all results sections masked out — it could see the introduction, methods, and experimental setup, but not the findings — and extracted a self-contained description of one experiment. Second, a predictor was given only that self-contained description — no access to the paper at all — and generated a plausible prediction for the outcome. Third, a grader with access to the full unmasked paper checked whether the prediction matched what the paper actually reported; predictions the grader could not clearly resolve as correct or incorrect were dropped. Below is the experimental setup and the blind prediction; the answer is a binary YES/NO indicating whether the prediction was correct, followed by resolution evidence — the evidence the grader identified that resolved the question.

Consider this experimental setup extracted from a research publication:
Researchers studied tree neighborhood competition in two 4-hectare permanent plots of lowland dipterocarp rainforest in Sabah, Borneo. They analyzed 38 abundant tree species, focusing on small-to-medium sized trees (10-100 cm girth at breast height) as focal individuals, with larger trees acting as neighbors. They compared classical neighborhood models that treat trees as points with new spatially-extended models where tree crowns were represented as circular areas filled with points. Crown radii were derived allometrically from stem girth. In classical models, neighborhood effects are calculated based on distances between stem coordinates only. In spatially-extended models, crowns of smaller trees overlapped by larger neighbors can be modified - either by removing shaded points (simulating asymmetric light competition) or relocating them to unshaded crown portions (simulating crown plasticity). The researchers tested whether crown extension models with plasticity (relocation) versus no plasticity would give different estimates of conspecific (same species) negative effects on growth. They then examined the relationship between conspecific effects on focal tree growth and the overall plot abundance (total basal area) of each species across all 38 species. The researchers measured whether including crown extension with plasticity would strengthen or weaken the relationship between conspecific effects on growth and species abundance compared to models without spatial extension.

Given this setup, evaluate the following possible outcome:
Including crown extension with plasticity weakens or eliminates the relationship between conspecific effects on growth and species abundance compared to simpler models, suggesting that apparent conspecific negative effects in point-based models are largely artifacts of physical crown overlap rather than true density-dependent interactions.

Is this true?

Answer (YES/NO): YES